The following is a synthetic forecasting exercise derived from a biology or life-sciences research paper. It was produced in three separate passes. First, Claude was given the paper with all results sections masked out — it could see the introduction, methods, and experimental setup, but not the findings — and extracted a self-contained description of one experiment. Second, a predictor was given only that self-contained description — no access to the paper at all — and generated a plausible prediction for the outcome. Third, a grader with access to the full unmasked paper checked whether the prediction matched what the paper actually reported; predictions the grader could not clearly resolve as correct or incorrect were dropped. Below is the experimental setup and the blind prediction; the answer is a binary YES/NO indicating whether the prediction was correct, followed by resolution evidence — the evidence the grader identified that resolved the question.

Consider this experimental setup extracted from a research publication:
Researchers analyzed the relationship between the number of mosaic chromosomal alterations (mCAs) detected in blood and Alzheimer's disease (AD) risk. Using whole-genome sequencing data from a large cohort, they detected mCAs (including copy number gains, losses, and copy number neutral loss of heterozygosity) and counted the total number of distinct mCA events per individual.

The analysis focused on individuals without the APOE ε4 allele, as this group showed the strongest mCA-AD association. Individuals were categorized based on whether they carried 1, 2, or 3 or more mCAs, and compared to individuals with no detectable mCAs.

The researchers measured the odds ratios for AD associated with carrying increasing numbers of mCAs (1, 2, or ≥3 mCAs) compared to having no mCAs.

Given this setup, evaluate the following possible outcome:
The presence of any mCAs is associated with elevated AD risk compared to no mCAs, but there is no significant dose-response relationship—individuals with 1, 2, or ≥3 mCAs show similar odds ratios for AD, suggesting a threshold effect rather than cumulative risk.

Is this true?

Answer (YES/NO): NO